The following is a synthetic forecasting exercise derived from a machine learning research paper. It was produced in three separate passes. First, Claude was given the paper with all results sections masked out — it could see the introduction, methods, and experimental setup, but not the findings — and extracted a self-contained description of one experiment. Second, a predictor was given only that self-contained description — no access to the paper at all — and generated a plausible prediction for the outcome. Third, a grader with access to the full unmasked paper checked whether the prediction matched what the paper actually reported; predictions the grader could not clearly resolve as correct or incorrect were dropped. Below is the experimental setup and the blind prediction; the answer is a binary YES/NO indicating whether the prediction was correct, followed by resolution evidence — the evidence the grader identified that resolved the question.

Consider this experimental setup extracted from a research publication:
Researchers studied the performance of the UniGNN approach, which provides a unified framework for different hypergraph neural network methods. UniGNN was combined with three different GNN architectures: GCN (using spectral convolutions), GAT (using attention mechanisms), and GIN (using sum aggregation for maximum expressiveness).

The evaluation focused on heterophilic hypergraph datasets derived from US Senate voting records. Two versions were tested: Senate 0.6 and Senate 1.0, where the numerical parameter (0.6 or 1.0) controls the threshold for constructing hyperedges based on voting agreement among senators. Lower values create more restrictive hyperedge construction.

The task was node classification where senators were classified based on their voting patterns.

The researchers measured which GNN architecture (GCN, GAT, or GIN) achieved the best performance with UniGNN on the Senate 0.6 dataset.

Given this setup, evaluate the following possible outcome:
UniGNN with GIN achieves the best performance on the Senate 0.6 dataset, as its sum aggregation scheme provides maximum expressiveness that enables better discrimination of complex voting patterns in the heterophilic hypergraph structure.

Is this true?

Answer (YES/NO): NO